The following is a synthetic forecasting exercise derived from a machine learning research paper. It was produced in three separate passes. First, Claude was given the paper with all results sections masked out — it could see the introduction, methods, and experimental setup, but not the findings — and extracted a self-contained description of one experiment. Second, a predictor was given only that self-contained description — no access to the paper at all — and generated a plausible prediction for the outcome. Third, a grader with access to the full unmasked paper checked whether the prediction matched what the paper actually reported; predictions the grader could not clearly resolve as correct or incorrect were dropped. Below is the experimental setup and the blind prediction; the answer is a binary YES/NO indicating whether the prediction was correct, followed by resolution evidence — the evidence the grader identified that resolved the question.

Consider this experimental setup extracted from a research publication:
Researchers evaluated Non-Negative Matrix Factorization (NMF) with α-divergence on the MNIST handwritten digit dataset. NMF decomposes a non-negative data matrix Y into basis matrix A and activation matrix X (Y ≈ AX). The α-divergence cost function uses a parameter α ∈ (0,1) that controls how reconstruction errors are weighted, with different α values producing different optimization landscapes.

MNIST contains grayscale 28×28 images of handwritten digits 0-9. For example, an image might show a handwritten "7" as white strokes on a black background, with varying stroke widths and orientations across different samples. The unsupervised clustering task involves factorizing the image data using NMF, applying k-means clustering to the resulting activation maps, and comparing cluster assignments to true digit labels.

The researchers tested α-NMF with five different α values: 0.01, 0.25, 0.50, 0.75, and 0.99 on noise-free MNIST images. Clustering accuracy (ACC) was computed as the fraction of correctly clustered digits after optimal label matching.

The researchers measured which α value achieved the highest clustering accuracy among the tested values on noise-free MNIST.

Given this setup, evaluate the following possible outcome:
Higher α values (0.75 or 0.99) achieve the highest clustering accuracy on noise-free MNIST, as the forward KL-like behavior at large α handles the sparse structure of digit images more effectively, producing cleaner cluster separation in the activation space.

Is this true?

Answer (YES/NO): NO